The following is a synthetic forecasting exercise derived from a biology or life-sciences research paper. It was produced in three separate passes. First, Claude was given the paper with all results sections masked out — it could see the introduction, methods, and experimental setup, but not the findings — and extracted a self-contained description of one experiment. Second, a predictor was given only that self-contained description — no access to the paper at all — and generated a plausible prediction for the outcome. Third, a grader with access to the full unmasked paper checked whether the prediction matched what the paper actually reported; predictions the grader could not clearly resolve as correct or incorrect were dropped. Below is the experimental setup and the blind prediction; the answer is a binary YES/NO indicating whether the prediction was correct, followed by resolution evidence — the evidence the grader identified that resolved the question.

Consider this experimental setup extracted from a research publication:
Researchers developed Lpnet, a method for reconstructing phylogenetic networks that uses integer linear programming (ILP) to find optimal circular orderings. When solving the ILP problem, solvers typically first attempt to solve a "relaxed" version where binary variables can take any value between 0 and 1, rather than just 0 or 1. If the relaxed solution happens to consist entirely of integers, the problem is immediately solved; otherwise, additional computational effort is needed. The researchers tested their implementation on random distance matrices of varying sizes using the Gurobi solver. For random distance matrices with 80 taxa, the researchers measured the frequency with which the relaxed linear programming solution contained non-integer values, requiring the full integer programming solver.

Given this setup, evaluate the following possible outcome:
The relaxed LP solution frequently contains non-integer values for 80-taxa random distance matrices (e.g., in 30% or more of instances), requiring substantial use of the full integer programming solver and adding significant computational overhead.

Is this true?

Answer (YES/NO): NO